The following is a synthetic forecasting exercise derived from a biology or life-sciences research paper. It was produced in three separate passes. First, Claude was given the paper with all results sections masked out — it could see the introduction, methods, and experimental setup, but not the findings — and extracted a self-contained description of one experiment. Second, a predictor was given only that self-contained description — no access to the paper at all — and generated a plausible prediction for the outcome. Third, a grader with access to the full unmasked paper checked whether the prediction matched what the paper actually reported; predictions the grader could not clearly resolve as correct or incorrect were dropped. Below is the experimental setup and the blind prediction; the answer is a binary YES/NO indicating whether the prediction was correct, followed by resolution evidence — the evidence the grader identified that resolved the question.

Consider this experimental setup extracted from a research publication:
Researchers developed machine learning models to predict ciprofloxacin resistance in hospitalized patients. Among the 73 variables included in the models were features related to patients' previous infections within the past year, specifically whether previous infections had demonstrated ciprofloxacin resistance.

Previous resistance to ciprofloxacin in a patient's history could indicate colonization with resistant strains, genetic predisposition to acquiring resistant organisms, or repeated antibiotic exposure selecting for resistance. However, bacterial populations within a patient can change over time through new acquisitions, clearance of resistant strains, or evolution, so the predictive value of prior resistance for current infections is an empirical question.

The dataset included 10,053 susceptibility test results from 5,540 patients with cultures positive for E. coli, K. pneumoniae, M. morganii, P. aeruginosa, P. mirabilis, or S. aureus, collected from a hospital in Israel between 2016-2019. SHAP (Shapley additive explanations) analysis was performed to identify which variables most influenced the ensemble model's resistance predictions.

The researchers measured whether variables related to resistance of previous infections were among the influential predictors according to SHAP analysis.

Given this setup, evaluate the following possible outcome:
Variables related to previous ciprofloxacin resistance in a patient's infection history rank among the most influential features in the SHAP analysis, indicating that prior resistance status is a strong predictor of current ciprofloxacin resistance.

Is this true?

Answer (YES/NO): YES